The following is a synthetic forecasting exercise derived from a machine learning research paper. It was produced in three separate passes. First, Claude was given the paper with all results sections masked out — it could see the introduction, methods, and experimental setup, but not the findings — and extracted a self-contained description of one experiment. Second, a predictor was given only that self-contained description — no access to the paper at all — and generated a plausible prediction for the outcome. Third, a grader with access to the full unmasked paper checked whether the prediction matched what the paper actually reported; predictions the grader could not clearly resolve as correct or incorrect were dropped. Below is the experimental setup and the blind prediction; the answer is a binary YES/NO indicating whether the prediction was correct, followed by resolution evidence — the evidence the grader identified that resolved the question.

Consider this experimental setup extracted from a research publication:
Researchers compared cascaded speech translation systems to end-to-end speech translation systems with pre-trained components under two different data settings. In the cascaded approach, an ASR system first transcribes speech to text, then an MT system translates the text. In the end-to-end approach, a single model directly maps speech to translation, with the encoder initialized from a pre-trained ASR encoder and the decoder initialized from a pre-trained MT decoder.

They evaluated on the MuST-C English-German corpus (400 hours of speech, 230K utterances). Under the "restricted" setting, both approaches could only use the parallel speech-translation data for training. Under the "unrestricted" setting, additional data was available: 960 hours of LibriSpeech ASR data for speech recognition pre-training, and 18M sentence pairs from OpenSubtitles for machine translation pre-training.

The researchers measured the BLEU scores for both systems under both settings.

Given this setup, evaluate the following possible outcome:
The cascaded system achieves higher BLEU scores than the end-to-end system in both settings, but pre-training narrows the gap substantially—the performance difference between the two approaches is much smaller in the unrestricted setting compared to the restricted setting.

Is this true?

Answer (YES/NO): NO